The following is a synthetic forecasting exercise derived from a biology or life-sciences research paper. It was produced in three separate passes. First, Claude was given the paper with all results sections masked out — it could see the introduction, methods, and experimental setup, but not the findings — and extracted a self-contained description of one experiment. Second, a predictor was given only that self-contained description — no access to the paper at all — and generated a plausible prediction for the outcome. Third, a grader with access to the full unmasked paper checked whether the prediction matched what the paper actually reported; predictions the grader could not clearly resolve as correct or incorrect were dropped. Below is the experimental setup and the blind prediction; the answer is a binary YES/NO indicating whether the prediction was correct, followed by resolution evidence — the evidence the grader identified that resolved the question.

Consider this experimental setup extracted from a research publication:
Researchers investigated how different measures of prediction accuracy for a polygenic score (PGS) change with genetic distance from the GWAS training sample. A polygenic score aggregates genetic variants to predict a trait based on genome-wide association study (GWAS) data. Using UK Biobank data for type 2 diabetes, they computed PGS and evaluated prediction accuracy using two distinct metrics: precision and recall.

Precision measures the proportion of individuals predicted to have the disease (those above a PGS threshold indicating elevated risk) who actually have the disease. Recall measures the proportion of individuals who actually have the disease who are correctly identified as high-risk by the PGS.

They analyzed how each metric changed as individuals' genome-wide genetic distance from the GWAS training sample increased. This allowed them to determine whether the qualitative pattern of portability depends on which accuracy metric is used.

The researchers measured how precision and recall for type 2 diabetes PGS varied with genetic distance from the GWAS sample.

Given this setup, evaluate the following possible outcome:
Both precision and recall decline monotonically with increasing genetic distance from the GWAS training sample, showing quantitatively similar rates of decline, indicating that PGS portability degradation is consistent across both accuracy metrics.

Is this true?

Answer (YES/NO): NO